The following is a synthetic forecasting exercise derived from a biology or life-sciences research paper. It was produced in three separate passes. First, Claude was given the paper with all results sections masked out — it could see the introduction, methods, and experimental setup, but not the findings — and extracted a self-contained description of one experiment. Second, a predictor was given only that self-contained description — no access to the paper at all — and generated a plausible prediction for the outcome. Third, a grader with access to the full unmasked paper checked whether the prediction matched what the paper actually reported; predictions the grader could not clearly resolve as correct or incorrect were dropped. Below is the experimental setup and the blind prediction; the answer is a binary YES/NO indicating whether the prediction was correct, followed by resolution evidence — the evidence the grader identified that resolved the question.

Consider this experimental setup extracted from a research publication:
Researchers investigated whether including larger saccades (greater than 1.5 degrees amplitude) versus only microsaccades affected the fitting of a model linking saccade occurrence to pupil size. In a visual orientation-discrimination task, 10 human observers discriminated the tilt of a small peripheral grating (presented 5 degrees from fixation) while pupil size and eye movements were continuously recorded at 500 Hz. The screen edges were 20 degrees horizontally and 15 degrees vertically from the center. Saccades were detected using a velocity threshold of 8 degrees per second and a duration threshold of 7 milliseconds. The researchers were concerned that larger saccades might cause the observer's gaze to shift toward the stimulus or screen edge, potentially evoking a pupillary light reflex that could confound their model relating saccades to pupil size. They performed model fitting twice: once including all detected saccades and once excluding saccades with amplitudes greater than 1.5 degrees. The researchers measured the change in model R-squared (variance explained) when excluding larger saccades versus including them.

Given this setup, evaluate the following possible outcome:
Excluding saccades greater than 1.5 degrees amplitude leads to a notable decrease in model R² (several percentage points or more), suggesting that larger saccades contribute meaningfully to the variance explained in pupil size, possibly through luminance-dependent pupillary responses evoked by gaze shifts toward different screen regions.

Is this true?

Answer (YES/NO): NO